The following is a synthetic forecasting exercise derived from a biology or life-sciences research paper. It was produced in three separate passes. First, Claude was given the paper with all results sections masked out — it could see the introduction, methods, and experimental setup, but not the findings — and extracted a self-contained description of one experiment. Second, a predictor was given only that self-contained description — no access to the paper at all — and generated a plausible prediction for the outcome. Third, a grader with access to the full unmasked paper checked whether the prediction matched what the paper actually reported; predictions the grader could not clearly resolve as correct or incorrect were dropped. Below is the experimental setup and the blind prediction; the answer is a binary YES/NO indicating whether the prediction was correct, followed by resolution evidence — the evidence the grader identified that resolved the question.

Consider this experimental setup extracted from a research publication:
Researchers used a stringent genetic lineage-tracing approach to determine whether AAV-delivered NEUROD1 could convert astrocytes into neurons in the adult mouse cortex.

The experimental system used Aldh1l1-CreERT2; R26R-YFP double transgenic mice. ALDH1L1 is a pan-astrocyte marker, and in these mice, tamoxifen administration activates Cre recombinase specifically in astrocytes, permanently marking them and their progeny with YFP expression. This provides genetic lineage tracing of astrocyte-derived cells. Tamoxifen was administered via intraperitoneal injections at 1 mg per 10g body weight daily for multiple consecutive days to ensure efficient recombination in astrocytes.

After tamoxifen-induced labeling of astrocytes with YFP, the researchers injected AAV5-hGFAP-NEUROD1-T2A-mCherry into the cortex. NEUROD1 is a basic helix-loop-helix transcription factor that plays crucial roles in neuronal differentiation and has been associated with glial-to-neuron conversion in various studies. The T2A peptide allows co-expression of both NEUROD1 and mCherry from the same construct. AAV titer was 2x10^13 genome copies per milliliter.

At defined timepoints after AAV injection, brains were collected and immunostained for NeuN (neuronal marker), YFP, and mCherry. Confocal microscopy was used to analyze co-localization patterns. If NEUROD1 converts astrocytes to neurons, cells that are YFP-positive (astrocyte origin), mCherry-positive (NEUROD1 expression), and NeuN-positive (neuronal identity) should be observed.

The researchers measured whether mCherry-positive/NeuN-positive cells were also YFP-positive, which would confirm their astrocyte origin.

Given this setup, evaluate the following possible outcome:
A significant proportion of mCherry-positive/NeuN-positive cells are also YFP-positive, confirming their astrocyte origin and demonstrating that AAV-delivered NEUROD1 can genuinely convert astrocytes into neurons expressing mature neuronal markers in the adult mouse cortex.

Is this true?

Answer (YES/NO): NO